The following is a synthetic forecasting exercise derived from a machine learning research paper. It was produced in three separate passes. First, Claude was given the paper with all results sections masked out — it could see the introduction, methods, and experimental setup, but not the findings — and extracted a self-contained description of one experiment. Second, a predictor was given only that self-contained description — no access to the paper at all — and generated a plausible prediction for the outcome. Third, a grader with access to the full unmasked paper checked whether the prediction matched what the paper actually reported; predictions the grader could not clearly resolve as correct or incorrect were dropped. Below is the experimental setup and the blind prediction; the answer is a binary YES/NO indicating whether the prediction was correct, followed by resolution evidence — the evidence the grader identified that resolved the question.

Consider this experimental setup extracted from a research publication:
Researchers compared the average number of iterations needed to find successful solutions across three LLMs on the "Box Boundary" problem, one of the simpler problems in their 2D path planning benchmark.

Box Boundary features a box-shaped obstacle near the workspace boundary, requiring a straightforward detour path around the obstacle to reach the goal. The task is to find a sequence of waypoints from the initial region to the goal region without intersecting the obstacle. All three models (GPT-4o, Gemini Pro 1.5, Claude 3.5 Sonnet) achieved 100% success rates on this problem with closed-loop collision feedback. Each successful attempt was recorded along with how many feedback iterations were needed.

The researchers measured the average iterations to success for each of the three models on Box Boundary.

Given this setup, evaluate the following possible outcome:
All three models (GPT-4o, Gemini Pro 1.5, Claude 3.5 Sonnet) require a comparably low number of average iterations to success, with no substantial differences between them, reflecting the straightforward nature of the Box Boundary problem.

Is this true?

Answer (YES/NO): YES